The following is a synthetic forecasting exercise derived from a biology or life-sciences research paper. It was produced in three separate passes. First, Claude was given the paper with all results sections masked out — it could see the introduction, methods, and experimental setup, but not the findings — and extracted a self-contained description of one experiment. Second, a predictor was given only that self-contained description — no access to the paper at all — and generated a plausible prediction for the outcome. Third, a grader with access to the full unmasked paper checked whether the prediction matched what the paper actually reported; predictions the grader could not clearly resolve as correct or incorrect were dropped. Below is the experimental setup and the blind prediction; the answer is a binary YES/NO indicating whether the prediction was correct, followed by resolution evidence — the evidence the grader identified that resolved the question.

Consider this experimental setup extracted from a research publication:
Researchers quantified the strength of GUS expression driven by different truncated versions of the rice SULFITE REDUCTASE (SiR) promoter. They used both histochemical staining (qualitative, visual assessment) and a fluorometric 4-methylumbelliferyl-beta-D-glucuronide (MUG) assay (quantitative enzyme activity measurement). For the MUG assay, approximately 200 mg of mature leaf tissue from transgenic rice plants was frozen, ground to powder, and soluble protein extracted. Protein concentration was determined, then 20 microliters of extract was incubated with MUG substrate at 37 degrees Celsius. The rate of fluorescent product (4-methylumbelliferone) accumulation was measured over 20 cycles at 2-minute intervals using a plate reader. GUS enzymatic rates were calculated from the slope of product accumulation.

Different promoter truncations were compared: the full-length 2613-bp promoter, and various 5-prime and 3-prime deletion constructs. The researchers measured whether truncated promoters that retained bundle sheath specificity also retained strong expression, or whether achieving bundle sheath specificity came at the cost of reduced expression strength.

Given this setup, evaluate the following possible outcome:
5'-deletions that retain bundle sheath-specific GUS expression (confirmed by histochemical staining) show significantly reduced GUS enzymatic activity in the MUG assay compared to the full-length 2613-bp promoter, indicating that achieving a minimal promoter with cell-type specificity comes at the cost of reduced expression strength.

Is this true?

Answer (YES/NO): NO